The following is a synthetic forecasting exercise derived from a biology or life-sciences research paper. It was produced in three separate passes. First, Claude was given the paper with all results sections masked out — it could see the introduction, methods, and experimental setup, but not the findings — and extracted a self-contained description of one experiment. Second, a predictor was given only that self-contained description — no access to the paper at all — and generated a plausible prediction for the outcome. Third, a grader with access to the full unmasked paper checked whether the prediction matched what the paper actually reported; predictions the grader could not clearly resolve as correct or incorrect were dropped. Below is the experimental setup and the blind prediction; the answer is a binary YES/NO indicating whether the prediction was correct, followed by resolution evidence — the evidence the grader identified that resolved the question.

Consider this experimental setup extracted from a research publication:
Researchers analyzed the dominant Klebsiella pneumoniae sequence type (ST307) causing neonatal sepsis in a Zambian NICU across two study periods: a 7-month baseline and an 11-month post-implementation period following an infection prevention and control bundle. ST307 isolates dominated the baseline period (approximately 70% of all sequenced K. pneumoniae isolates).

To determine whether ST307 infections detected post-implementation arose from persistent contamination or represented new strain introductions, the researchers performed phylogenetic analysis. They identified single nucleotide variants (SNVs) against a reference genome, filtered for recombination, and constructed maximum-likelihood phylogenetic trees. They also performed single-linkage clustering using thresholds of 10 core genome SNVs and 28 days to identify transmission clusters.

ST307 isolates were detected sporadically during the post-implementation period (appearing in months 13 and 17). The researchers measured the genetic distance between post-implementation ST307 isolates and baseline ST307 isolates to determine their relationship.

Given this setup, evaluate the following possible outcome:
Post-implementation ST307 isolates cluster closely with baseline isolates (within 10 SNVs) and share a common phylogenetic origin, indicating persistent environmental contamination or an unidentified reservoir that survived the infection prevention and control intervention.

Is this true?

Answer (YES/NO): NO